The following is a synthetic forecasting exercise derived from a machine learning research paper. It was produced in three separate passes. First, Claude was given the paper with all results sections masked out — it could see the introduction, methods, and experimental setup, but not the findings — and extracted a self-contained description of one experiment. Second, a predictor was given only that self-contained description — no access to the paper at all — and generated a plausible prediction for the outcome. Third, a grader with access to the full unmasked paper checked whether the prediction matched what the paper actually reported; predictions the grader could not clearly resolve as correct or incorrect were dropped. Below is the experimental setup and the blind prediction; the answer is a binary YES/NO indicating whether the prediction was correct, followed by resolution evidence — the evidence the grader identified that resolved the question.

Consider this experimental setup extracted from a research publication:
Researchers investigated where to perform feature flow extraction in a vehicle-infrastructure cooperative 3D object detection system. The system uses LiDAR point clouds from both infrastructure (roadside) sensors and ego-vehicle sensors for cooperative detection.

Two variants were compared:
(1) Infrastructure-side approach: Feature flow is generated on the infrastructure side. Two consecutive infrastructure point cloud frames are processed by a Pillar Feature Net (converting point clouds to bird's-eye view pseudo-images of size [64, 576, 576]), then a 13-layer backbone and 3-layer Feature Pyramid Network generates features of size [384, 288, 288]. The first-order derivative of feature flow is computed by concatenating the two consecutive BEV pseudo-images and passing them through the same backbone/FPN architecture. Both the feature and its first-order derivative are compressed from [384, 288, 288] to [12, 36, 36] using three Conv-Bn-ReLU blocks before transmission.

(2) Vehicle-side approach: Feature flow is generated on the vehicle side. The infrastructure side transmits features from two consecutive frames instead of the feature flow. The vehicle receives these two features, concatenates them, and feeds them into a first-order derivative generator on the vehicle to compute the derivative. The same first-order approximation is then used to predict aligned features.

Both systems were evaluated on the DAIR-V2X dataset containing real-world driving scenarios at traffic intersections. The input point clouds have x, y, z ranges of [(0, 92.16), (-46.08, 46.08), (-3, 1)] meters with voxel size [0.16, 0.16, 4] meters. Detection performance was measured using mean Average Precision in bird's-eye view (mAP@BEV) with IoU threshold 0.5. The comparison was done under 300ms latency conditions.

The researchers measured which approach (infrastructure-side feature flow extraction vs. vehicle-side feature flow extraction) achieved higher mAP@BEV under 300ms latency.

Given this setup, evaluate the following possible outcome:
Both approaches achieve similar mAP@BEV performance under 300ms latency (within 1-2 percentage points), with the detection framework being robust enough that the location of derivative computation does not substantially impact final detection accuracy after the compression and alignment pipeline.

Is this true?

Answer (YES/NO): NO